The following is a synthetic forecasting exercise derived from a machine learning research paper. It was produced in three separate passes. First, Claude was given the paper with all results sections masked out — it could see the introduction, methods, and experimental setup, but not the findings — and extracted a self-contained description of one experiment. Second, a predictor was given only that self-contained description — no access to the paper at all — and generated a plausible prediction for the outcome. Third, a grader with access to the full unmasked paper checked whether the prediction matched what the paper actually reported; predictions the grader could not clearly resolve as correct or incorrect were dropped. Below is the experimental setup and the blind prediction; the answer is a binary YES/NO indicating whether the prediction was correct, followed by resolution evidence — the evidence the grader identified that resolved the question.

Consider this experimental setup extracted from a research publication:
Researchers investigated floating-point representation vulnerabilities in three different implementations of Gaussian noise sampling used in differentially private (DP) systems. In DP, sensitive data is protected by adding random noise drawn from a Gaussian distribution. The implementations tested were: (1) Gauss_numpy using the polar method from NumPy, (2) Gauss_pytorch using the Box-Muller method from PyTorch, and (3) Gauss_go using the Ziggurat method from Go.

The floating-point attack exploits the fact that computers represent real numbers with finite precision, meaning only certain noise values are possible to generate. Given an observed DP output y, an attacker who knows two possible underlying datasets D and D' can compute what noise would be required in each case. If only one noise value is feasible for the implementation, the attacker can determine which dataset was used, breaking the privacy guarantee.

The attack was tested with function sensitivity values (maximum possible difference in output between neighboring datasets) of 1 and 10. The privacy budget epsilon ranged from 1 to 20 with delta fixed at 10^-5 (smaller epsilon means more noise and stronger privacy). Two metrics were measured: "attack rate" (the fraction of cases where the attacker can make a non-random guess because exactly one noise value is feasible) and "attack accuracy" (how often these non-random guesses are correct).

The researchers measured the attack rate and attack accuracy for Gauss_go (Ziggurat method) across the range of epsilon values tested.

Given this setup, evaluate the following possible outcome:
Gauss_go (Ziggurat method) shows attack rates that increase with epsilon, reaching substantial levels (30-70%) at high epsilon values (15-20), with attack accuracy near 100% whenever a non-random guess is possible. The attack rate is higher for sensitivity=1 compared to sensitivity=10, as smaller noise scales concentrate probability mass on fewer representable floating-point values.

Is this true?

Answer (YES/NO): NO